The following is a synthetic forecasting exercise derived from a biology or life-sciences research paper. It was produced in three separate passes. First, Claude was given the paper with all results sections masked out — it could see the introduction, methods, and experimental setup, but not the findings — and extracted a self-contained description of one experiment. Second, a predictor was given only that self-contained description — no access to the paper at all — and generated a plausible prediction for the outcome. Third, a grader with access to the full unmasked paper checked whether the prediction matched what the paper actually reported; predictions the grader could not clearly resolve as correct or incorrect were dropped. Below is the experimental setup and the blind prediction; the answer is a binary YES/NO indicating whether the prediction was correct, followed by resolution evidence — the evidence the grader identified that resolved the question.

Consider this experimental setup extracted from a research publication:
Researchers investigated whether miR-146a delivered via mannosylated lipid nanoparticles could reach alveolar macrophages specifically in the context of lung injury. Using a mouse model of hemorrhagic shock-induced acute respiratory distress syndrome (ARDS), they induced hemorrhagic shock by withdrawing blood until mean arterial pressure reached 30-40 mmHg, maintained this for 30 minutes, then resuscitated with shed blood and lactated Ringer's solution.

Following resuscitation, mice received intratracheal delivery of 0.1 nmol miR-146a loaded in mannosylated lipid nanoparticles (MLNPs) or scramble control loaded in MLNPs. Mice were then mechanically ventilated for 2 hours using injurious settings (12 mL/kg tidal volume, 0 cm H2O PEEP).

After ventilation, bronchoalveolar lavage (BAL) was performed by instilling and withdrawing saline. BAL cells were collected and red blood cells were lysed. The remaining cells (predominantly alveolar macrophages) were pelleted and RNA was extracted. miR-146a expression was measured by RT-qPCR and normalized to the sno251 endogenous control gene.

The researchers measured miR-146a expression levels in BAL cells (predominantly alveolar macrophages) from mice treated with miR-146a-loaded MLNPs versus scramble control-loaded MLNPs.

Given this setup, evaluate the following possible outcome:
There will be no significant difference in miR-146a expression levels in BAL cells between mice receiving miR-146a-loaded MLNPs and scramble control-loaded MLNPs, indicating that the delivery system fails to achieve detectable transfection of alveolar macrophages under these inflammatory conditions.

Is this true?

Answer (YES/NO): NO